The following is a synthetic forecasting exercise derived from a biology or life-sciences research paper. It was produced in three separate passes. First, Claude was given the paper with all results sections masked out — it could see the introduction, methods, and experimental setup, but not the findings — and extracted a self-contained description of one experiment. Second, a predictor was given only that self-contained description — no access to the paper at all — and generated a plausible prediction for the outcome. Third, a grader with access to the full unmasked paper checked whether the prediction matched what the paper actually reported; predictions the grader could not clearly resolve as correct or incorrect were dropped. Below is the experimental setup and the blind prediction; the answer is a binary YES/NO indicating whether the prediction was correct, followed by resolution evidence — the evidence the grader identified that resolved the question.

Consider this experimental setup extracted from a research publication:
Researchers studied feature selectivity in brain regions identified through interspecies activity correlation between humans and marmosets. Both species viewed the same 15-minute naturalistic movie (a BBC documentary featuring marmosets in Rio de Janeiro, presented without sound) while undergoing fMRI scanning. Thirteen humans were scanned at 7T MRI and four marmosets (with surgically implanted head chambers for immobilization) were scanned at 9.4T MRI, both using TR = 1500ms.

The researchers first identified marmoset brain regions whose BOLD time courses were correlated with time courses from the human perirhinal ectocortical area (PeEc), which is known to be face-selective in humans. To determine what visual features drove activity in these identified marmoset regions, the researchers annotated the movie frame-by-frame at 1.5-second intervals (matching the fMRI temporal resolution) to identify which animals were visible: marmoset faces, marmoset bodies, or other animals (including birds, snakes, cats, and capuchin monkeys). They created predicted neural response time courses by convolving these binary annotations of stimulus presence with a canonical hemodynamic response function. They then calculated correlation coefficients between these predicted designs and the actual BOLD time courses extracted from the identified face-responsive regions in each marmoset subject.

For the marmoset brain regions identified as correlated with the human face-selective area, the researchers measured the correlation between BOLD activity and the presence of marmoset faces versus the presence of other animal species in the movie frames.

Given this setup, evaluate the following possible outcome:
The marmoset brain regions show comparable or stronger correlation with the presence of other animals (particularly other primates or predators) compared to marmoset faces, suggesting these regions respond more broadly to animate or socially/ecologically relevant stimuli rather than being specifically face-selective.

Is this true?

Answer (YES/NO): NO